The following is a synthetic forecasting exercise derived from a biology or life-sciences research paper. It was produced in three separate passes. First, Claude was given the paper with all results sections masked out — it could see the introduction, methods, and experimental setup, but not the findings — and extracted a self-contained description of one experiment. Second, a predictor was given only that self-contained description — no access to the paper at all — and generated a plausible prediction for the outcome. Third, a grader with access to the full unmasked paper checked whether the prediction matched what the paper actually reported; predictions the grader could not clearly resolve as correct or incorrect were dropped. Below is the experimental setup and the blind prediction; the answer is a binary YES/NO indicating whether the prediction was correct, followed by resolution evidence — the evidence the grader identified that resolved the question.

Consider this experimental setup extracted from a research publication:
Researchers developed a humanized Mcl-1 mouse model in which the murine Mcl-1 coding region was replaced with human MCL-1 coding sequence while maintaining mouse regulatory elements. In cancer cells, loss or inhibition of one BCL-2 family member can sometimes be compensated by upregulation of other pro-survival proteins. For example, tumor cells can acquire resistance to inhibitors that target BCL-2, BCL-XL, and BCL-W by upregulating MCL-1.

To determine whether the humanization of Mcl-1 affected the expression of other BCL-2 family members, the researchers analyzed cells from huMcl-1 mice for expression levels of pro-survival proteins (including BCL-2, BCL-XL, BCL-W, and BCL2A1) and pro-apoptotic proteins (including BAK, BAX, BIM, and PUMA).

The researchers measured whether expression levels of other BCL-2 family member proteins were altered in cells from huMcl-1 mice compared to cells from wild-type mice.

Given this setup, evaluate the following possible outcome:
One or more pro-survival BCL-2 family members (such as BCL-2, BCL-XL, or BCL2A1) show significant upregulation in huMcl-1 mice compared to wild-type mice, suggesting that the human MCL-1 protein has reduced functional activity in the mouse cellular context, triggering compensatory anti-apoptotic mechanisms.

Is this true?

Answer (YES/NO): NO